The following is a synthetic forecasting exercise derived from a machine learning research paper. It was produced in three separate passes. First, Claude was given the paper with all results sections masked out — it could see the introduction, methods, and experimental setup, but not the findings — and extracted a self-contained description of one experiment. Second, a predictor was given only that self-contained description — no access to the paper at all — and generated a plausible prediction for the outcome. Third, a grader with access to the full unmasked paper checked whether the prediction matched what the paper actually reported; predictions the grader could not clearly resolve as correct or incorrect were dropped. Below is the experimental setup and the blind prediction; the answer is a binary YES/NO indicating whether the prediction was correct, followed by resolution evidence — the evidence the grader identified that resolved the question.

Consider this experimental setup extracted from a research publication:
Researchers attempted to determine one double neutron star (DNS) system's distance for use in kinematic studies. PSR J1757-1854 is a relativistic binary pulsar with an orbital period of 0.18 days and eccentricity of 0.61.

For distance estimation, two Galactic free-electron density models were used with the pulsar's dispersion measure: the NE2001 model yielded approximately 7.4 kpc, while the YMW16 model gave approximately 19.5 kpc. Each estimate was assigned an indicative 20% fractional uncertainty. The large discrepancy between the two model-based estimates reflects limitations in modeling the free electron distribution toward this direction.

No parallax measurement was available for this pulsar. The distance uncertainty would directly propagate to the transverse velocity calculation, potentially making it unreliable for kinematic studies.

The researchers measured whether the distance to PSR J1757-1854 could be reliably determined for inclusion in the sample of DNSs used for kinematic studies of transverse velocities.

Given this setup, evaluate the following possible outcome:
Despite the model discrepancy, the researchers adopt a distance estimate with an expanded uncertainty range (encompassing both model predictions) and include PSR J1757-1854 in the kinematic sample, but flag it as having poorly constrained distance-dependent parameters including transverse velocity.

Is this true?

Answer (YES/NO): NO